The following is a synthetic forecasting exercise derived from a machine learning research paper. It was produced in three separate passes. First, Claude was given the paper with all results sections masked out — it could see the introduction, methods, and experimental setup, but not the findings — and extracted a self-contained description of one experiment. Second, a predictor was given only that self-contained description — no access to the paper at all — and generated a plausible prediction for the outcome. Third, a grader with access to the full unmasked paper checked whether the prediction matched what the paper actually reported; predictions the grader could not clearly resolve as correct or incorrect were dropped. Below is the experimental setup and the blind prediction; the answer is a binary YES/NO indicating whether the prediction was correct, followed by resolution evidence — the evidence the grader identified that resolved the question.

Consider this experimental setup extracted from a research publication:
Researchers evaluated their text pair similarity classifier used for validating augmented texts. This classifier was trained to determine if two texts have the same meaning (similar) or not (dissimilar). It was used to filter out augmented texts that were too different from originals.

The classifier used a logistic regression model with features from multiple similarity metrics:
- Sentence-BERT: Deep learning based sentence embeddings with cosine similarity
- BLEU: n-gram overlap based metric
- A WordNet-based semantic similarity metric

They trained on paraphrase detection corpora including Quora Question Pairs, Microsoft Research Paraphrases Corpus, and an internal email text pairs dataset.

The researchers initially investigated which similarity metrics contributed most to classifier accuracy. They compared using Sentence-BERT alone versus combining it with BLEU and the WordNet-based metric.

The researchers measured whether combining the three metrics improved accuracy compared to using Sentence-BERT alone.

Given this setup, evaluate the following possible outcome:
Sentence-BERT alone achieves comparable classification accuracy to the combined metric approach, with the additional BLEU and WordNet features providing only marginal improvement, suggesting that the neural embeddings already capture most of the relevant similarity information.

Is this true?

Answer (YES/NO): YES